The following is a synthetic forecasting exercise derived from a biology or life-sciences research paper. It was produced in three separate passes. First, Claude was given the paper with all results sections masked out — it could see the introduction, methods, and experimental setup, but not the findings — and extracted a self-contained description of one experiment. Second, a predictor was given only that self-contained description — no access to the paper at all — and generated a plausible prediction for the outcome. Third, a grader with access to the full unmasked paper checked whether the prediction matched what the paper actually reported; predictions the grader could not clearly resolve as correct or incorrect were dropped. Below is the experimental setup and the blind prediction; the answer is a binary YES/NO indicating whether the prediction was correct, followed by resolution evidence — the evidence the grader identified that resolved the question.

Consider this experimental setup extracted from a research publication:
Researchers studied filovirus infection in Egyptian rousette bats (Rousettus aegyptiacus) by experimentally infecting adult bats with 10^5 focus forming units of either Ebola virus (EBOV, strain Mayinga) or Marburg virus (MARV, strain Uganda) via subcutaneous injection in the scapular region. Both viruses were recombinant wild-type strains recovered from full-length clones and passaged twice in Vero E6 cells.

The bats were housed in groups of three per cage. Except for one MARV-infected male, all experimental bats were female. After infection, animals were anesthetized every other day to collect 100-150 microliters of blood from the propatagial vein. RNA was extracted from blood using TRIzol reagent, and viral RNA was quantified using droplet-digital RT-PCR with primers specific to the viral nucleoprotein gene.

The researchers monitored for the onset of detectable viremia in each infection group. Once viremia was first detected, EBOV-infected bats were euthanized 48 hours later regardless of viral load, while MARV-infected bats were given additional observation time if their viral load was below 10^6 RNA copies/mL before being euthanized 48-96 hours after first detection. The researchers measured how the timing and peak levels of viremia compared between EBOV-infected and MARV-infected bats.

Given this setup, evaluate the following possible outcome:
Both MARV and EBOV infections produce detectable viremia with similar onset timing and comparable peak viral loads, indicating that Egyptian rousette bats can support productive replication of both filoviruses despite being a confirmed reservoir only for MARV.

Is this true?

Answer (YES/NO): NO